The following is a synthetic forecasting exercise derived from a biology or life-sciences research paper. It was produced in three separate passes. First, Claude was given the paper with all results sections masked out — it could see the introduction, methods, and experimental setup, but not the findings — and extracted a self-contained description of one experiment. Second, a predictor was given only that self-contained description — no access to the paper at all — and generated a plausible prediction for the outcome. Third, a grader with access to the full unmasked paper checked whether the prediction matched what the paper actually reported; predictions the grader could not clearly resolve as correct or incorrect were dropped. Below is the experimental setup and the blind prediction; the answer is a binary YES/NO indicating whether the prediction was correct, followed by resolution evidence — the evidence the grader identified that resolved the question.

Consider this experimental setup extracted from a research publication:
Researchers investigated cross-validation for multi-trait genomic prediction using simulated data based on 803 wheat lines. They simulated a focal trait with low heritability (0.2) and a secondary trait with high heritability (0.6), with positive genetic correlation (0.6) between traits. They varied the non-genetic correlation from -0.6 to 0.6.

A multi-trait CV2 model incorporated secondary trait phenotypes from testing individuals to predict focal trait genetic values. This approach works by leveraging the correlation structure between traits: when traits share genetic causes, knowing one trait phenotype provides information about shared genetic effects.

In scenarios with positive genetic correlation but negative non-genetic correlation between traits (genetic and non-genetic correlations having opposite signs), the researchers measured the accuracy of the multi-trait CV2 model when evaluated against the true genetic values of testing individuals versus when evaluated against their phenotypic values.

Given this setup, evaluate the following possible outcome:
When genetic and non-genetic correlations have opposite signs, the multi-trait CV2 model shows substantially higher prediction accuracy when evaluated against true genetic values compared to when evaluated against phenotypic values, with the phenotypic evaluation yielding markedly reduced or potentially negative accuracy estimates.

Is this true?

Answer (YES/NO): YES